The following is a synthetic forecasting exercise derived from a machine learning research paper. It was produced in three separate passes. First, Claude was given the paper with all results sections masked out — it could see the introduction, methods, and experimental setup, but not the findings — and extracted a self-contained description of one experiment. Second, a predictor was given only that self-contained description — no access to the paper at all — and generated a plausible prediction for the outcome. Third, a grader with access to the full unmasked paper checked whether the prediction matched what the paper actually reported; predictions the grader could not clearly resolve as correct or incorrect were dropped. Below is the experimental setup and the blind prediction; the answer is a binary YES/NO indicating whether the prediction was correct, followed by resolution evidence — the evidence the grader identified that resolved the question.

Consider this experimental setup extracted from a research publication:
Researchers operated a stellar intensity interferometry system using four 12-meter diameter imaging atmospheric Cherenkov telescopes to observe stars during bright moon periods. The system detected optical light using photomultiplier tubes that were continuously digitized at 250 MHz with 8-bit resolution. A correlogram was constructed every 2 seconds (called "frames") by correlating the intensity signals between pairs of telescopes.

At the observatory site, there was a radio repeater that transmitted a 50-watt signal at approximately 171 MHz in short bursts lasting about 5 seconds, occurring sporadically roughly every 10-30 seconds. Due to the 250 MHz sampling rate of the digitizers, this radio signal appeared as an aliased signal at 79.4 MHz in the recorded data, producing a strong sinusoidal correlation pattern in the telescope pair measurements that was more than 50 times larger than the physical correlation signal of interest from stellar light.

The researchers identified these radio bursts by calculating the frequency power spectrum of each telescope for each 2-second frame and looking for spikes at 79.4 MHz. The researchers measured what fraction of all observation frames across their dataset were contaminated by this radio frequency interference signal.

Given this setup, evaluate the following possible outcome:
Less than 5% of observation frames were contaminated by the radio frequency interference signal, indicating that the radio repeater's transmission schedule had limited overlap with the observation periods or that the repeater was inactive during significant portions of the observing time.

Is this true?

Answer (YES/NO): NO